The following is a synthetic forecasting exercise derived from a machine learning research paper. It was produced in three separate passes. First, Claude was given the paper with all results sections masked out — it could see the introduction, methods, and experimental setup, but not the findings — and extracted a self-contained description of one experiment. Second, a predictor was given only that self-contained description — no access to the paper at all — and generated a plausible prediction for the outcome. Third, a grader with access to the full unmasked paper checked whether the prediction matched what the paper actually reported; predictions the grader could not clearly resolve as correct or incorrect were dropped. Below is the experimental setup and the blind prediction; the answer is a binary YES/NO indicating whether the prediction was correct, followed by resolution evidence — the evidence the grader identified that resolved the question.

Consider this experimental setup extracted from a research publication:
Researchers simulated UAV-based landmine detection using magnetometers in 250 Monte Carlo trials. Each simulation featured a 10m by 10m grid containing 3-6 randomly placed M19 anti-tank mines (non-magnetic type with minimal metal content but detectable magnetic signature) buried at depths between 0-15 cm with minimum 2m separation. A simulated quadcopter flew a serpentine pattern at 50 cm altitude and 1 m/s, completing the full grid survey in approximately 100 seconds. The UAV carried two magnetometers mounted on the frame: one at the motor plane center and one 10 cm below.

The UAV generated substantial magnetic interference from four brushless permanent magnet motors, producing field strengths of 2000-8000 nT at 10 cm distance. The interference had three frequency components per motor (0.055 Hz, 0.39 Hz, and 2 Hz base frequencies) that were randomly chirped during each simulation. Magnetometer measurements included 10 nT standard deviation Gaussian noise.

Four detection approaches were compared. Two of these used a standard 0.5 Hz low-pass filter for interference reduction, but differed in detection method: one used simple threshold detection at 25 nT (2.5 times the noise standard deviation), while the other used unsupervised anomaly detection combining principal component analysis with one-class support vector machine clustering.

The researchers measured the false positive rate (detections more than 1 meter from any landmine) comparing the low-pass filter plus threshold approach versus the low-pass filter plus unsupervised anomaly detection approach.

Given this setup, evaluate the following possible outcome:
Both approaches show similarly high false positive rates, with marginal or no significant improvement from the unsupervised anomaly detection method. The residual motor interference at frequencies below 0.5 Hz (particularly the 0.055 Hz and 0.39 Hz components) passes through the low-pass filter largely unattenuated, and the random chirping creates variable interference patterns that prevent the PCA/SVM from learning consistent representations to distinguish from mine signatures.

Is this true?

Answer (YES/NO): YES